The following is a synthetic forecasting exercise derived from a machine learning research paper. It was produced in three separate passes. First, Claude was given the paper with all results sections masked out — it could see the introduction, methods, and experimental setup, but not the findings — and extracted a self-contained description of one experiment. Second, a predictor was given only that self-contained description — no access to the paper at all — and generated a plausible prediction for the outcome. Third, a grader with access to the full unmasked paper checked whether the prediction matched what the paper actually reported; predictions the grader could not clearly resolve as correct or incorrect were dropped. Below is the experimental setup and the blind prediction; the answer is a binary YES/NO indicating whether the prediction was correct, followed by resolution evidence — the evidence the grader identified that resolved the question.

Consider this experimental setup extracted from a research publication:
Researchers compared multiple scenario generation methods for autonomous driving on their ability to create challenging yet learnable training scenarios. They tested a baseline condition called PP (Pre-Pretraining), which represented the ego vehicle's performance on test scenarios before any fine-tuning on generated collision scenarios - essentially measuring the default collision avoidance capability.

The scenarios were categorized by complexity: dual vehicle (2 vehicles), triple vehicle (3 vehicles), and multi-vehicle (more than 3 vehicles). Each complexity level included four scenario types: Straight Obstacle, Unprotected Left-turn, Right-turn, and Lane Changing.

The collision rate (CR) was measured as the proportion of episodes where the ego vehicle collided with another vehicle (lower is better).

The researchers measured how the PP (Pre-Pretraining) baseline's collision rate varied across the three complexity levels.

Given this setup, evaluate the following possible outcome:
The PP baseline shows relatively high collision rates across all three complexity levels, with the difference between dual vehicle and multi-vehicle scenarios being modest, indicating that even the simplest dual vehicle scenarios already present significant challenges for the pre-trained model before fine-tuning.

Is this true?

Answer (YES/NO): YES